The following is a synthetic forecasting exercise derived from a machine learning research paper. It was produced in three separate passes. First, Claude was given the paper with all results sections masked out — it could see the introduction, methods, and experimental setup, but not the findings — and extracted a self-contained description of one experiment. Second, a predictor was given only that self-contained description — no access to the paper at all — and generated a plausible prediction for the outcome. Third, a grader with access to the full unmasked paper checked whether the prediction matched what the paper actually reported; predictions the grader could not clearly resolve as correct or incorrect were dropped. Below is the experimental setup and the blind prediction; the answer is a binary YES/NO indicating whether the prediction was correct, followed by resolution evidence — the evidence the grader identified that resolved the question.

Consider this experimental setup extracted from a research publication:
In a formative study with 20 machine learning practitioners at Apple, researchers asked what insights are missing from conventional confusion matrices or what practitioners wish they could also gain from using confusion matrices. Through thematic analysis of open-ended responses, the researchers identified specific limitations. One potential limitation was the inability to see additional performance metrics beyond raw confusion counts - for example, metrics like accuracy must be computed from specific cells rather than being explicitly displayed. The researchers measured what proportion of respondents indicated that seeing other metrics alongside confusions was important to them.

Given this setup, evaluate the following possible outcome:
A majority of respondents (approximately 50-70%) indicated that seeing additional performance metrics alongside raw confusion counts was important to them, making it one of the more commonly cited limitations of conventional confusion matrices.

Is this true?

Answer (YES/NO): YES